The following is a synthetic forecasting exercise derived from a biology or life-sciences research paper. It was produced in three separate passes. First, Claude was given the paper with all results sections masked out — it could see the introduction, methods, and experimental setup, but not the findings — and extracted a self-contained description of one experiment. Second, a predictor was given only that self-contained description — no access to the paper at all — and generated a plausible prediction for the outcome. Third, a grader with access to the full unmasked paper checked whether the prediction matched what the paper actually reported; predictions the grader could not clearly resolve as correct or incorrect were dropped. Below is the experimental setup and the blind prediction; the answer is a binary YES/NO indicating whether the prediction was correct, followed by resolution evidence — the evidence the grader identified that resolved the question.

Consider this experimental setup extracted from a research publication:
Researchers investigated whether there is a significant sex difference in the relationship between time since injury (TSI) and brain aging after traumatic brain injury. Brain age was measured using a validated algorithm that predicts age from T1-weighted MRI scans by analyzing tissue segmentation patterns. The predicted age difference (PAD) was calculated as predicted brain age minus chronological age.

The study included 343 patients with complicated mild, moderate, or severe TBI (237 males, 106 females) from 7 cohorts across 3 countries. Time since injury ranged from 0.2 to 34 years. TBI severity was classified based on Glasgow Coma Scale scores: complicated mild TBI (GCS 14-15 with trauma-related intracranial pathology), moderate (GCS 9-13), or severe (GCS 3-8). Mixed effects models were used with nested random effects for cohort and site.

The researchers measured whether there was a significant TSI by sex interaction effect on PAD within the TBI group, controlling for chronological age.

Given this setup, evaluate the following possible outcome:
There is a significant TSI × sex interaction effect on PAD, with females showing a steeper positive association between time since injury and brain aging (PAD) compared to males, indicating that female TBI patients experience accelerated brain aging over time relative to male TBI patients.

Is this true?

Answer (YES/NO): NO